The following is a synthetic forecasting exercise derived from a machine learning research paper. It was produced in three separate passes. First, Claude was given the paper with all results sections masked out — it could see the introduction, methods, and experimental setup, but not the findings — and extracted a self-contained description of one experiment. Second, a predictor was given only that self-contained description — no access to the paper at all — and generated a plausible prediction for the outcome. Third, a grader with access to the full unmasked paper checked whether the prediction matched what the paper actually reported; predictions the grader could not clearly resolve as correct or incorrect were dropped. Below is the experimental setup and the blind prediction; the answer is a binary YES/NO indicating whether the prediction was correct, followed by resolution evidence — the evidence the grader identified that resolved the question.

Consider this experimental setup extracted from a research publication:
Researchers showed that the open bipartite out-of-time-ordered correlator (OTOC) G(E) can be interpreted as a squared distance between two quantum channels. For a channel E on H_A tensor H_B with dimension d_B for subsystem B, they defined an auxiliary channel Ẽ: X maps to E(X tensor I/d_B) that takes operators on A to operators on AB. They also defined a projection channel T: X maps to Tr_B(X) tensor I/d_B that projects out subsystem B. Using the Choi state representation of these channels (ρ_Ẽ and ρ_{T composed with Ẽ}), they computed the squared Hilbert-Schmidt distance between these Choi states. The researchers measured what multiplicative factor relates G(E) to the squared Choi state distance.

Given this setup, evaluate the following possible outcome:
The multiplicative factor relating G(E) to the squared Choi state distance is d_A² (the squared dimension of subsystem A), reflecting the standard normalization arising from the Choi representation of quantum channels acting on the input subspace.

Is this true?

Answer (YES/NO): NO